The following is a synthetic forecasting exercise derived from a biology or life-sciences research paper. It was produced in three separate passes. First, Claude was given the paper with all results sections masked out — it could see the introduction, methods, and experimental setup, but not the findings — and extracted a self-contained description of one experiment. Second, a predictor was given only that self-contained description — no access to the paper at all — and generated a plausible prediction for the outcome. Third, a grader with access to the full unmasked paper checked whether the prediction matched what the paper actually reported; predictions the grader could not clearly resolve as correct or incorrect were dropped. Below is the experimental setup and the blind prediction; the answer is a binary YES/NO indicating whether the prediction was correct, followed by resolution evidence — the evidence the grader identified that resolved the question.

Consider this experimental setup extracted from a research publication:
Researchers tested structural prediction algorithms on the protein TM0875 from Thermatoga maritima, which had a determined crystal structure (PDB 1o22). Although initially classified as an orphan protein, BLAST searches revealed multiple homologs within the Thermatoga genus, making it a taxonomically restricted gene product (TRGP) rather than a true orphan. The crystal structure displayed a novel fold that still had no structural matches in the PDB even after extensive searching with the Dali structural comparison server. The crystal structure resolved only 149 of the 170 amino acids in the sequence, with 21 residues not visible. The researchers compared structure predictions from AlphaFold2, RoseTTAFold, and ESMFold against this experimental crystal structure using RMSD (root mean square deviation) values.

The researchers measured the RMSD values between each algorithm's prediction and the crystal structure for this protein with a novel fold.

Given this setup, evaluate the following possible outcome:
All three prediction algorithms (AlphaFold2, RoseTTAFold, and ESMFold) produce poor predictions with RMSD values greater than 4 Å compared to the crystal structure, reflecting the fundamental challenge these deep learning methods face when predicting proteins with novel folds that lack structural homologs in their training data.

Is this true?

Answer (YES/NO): NO